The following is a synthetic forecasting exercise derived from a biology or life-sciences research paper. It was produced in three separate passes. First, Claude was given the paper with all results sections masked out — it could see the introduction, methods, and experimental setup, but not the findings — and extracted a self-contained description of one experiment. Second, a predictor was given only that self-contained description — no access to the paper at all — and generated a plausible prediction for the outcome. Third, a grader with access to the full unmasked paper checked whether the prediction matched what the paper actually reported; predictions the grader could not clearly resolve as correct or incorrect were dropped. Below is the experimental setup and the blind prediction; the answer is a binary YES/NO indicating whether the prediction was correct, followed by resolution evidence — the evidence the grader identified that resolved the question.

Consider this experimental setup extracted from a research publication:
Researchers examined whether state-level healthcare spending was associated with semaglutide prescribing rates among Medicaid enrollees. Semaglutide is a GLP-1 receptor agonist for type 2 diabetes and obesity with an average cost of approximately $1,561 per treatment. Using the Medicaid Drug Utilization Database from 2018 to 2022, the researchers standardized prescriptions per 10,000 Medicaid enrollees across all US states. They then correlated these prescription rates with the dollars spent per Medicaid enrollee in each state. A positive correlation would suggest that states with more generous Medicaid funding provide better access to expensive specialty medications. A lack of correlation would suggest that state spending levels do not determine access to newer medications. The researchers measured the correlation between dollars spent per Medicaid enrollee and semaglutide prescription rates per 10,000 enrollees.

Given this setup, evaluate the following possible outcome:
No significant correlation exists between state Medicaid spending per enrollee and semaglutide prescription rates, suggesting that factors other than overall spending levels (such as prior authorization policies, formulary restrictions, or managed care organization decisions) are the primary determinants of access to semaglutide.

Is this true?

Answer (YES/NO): YES